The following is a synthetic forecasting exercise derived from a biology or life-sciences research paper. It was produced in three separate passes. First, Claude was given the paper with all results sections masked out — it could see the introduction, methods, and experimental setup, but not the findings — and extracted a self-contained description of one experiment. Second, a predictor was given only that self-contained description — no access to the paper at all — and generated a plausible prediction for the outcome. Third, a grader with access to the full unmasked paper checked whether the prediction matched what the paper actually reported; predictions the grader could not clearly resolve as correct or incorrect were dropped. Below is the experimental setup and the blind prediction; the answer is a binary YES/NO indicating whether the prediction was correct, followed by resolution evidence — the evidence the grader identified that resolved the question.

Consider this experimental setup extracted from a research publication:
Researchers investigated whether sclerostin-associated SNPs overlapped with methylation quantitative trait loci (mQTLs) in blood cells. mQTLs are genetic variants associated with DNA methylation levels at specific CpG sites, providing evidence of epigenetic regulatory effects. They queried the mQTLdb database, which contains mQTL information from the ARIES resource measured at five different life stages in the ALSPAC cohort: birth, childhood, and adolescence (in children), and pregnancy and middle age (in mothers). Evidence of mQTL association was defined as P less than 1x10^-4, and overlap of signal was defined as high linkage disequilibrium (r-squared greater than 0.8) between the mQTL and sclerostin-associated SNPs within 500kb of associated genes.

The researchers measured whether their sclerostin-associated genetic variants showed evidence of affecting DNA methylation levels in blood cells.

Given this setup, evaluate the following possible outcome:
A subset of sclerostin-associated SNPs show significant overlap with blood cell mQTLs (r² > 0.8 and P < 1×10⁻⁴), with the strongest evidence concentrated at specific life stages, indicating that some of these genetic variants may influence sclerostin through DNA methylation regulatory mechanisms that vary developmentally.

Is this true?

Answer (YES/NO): NO